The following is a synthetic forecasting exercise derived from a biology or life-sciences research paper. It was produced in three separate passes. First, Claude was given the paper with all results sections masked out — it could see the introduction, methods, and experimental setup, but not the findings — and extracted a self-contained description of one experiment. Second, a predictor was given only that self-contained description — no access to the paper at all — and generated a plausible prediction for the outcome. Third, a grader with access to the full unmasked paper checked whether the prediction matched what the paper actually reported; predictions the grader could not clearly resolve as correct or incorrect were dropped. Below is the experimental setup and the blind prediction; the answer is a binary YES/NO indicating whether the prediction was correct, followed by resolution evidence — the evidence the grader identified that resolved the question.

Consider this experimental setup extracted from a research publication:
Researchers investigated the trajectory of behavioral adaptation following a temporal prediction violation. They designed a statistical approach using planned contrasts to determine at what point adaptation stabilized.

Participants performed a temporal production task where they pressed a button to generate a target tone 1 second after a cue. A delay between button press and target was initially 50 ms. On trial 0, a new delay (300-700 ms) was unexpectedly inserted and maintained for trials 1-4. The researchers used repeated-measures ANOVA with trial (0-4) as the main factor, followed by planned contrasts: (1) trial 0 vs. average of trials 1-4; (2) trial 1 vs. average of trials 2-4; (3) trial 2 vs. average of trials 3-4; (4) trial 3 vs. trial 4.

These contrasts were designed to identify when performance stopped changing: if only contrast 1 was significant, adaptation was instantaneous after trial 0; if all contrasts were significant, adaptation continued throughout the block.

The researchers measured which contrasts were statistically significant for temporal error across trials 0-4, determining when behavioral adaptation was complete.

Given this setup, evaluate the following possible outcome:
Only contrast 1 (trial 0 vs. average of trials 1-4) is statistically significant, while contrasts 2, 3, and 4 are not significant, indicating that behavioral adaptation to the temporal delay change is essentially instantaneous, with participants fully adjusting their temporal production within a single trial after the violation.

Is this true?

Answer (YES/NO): YES